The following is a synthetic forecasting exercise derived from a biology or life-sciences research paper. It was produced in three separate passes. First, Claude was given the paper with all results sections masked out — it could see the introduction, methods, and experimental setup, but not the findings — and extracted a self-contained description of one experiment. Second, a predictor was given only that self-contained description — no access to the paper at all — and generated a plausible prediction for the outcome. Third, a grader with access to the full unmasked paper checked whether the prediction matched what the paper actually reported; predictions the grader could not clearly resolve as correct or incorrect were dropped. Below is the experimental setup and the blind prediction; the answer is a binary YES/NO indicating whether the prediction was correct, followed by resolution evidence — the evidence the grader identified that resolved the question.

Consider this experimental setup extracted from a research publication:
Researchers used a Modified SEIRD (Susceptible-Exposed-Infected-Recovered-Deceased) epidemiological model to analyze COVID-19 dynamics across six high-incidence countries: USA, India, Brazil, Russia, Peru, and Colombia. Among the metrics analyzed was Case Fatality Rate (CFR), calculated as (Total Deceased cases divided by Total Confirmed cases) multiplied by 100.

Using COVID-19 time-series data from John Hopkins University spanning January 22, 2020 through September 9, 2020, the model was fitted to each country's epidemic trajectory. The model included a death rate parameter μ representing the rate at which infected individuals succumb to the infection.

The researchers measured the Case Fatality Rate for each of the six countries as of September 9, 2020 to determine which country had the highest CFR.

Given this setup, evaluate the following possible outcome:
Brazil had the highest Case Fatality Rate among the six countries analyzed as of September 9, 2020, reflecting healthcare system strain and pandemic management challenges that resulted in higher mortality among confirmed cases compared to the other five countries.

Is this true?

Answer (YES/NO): NO